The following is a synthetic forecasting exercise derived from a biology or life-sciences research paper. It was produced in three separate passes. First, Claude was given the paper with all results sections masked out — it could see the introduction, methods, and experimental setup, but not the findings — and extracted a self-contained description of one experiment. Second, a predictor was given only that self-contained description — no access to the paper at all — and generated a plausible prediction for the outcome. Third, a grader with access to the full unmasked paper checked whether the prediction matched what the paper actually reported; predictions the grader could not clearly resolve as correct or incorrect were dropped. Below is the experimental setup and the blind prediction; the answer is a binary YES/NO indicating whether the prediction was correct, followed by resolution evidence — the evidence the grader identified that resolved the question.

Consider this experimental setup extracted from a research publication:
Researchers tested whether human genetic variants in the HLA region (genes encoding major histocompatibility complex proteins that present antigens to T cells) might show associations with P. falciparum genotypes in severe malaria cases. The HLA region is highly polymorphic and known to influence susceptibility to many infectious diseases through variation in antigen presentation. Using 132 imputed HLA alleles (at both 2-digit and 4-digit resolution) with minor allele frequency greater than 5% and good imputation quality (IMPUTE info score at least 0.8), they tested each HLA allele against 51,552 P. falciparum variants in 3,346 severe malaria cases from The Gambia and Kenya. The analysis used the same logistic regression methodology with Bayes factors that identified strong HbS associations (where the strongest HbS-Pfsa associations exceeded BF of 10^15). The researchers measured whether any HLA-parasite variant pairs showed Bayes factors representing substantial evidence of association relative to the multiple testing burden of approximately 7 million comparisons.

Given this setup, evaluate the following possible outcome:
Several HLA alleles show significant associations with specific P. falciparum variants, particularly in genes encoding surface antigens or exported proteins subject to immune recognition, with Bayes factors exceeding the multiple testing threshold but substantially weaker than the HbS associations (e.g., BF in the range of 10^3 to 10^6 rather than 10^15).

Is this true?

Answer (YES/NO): NO